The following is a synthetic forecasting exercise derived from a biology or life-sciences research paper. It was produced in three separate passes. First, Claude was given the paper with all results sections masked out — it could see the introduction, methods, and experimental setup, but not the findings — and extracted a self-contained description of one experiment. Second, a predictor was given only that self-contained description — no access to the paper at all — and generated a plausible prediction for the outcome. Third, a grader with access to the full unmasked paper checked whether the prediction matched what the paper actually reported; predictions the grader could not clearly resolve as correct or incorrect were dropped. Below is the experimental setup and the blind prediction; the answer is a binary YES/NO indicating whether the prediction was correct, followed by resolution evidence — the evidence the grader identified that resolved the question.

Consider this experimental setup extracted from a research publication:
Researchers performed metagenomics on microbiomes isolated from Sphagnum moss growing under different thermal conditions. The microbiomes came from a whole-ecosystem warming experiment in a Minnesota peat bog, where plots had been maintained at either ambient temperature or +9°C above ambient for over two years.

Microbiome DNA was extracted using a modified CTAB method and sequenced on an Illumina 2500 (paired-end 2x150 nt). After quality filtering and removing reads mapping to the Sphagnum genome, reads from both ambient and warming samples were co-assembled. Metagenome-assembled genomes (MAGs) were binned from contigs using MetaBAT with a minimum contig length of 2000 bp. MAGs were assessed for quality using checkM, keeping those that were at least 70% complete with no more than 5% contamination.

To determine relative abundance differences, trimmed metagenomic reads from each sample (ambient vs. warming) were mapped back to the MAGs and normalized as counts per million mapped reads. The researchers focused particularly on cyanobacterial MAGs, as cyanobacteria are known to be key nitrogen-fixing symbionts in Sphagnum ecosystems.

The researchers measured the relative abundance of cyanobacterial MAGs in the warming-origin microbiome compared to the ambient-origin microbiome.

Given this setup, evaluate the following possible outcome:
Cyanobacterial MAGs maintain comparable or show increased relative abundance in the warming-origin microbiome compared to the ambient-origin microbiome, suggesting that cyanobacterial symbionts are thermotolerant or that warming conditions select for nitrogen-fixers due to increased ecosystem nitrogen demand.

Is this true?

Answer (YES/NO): NO